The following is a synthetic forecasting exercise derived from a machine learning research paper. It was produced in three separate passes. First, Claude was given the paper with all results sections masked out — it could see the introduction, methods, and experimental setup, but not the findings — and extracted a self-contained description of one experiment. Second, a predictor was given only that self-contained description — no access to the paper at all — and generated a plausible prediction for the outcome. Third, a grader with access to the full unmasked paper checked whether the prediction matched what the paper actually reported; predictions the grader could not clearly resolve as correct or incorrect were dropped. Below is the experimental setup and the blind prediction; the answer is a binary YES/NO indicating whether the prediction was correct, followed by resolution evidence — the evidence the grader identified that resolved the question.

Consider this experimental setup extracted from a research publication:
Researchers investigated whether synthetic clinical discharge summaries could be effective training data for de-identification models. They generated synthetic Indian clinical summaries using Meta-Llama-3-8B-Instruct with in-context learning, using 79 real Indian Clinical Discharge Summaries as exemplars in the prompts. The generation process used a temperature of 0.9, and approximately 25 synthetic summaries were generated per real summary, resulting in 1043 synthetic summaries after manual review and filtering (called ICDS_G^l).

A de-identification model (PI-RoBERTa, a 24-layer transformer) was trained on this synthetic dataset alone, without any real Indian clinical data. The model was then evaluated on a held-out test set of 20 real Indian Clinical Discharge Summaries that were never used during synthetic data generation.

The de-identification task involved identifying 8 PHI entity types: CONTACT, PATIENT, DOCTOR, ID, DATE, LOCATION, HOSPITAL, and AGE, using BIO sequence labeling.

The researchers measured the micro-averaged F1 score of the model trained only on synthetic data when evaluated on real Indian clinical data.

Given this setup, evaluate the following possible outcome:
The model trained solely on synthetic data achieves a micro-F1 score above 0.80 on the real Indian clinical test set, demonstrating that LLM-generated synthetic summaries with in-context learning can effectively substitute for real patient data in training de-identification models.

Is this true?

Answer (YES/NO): YES